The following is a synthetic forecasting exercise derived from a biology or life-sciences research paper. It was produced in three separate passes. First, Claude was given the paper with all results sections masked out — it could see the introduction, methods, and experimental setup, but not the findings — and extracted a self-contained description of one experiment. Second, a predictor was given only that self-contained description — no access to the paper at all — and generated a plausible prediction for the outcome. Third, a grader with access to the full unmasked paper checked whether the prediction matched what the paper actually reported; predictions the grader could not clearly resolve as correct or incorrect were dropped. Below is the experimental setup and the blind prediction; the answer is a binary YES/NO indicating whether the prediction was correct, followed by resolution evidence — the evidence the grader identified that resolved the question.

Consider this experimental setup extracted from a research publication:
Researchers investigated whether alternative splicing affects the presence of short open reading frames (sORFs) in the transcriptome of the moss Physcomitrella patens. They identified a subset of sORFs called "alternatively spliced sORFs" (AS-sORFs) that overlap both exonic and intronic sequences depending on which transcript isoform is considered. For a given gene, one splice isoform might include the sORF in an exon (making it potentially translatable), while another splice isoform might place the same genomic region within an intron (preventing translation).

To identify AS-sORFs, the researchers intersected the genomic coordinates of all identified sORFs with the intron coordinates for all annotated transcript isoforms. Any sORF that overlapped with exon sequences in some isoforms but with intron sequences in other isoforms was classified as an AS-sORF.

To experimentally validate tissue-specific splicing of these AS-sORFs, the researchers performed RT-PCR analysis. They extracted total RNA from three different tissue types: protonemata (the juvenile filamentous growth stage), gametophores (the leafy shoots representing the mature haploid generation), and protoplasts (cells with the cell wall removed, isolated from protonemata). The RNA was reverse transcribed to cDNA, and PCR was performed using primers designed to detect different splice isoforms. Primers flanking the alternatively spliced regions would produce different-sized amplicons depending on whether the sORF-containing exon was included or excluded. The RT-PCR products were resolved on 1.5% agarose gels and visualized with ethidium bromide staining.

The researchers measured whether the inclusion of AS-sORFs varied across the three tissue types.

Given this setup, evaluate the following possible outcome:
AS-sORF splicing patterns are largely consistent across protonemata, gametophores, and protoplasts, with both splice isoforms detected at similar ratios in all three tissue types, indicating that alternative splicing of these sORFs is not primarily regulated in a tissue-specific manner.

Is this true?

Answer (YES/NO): NO